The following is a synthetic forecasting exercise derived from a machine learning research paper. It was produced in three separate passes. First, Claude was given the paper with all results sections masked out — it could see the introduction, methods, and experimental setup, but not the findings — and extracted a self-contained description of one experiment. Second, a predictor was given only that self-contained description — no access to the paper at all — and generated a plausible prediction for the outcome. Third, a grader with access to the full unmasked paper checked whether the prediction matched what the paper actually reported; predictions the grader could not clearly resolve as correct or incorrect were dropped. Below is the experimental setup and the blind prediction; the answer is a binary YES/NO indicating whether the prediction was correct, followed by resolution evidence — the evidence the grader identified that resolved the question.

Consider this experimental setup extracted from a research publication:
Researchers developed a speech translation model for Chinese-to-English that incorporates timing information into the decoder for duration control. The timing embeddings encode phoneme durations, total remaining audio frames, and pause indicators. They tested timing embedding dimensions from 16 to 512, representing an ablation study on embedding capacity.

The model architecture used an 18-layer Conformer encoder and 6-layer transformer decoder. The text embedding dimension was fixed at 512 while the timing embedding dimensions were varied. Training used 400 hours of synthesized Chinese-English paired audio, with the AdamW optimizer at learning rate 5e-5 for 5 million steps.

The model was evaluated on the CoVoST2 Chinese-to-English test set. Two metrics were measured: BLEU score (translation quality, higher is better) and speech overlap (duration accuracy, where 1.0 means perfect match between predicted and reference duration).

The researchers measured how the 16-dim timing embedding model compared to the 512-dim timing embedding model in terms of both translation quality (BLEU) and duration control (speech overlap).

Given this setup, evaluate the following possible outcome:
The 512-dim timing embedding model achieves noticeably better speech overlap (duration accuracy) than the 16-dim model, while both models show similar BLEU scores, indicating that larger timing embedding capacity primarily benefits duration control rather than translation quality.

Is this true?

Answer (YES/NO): NO